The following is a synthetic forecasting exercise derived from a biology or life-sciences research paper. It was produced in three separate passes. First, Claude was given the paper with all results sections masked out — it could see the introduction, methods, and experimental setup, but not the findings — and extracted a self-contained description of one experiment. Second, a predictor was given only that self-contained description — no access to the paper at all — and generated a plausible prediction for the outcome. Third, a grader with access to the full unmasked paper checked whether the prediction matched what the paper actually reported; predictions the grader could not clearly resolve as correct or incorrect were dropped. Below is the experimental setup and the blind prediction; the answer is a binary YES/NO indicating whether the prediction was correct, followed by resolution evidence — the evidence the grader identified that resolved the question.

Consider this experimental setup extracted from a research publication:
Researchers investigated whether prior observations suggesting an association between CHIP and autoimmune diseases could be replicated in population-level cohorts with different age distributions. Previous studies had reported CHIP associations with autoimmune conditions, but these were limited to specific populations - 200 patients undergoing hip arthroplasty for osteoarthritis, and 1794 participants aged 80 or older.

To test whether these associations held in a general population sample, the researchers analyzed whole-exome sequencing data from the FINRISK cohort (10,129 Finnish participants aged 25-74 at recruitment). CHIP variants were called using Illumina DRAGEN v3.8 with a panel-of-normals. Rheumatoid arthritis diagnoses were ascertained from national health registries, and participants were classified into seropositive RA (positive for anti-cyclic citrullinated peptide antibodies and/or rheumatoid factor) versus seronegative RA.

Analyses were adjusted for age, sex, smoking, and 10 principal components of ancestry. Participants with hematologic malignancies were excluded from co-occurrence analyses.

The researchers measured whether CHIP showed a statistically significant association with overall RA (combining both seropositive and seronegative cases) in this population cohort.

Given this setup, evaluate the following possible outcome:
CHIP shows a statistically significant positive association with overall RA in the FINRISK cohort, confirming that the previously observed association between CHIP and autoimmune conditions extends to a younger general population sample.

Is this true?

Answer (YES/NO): YES